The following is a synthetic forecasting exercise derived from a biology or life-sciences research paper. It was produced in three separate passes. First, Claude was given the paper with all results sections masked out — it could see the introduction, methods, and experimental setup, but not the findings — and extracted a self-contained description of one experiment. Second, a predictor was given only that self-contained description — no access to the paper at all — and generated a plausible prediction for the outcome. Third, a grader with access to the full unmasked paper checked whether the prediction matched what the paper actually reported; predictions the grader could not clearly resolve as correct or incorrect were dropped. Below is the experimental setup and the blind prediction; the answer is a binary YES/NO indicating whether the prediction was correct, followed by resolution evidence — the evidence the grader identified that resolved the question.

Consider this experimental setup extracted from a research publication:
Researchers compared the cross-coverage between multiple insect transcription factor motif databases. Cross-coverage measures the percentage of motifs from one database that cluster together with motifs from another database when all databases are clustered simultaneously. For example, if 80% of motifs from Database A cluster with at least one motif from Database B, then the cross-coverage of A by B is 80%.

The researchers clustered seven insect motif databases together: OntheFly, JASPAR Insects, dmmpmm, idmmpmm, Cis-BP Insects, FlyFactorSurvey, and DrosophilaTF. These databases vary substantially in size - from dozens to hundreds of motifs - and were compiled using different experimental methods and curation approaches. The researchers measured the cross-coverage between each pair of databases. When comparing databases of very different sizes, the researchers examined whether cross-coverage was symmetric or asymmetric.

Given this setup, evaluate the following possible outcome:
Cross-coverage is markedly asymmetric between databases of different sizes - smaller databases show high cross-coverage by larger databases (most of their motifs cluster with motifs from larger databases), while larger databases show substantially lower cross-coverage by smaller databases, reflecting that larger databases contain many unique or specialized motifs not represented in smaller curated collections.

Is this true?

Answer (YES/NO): YES